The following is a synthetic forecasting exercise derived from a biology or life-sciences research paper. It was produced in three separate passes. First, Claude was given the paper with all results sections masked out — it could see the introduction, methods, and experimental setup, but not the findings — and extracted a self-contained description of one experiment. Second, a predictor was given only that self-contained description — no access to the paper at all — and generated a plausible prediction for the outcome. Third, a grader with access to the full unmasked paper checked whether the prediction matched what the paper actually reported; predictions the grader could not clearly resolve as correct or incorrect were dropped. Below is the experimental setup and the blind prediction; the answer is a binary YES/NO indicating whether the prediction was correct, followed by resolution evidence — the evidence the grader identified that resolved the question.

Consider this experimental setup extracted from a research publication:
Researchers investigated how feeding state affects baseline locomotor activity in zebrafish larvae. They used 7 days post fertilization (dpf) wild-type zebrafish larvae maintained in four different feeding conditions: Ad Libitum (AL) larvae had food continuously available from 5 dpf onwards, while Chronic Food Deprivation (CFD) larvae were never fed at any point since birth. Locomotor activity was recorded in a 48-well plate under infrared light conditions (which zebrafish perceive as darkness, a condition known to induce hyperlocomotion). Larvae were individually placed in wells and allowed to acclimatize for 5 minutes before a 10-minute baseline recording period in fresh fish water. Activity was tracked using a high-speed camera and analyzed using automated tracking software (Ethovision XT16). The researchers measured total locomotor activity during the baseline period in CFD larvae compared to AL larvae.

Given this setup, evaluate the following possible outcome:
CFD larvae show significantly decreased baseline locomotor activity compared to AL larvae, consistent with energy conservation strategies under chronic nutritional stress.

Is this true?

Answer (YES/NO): YES